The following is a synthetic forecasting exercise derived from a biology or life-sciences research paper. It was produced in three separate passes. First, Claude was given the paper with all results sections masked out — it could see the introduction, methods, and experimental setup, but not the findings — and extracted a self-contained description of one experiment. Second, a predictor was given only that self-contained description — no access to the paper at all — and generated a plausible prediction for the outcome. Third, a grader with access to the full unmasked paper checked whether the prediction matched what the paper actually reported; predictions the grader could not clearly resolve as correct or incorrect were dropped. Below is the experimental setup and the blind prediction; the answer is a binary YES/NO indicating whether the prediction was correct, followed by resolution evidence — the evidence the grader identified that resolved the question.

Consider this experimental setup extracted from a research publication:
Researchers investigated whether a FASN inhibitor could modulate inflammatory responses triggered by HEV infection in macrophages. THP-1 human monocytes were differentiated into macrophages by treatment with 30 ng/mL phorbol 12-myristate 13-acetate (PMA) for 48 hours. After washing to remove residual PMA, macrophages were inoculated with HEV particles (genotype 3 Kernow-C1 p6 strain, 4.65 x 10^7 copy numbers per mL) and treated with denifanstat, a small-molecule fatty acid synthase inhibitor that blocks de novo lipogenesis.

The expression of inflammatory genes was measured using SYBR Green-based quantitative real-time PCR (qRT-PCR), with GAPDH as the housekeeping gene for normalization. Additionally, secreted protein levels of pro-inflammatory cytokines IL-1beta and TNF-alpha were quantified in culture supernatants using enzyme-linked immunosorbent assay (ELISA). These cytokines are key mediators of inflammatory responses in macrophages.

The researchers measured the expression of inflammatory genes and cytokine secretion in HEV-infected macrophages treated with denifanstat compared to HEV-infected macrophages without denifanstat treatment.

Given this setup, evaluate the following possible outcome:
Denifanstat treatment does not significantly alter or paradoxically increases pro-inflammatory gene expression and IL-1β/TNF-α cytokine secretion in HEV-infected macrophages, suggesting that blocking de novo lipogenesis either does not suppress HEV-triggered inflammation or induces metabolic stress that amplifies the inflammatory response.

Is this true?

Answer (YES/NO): NO